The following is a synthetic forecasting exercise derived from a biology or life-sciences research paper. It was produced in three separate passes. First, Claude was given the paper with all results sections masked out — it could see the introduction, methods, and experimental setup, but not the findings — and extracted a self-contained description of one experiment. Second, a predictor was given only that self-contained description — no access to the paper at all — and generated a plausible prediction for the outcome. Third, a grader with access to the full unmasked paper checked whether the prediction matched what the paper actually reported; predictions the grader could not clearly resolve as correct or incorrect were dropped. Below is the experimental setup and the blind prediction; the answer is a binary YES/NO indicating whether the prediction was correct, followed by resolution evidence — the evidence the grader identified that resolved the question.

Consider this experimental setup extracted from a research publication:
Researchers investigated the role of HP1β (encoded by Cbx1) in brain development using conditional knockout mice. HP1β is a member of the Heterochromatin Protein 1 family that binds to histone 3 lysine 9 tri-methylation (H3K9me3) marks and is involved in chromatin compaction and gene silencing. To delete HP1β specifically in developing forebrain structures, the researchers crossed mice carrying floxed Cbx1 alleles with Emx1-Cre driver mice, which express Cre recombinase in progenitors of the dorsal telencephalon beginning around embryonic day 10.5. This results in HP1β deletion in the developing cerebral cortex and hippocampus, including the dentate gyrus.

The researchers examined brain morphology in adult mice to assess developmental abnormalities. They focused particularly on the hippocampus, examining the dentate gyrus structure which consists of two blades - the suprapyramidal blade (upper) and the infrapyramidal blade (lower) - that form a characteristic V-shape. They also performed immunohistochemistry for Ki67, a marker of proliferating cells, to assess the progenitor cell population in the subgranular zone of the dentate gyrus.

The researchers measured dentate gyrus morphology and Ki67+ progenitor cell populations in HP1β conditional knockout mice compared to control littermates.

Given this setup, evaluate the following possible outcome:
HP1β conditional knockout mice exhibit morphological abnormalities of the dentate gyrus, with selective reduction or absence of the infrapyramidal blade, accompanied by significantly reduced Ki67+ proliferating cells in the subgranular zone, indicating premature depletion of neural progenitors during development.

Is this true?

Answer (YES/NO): YES